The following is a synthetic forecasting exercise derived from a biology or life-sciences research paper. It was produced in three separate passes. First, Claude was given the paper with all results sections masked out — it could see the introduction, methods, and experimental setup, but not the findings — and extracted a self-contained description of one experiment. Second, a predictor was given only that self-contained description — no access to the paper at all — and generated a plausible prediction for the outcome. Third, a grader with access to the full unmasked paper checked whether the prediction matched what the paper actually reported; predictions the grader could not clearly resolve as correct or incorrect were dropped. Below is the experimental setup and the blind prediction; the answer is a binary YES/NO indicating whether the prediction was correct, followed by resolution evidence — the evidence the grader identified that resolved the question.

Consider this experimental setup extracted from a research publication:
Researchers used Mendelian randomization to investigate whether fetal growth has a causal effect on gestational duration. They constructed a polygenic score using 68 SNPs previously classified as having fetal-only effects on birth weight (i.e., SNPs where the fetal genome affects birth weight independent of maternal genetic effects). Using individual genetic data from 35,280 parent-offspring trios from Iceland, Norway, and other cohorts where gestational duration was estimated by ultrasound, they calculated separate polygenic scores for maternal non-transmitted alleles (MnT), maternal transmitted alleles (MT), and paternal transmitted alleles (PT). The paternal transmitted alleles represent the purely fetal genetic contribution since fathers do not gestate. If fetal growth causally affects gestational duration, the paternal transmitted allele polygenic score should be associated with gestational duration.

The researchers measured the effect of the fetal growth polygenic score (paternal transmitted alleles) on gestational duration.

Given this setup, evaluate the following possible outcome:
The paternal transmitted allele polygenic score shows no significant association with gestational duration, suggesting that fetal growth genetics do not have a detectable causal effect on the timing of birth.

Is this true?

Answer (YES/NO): NO